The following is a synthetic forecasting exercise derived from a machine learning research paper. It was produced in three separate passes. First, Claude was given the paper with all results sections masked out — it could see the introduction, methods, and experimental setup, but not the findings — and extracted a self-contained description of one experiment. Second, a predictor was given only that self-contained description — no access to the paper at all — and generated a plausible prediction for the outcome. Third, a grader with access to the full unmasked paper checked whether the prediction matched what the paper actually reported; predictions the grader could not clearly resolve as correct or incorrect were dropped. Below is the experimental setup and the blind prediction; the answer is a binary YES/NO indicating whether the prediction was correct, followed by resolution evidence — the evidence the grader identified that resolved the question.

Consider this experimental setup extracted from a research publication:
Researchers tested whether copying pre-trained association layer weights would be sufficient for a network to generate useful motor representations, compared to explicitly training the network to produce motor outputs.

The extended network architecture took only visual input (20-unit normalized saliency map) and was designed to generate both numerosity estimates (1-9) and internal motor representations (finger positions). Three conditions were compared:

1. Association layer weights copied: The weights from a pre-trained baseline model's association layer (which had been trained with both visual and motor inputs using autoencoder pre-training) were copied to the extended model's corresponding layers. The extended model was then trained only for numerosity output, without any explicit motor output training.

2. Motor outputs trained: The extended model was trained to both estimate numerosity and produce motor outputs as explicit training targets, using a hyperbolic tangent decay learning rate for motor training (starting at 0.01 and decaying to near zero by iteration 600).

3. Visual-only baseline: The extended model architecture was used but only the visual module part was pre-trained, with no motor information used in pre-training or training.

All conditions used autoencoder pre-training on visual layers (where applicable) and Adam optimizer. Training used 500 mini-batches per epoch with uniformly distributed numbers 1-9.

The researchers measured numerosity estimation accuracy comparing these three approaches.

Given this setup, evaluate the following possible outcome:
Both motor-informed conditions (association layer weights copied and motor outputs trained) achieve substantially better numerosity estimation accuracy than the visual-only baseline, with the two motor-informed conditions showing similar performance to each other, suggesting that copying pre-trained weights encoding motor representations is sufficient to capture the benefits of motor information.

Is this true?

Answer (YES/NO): NO